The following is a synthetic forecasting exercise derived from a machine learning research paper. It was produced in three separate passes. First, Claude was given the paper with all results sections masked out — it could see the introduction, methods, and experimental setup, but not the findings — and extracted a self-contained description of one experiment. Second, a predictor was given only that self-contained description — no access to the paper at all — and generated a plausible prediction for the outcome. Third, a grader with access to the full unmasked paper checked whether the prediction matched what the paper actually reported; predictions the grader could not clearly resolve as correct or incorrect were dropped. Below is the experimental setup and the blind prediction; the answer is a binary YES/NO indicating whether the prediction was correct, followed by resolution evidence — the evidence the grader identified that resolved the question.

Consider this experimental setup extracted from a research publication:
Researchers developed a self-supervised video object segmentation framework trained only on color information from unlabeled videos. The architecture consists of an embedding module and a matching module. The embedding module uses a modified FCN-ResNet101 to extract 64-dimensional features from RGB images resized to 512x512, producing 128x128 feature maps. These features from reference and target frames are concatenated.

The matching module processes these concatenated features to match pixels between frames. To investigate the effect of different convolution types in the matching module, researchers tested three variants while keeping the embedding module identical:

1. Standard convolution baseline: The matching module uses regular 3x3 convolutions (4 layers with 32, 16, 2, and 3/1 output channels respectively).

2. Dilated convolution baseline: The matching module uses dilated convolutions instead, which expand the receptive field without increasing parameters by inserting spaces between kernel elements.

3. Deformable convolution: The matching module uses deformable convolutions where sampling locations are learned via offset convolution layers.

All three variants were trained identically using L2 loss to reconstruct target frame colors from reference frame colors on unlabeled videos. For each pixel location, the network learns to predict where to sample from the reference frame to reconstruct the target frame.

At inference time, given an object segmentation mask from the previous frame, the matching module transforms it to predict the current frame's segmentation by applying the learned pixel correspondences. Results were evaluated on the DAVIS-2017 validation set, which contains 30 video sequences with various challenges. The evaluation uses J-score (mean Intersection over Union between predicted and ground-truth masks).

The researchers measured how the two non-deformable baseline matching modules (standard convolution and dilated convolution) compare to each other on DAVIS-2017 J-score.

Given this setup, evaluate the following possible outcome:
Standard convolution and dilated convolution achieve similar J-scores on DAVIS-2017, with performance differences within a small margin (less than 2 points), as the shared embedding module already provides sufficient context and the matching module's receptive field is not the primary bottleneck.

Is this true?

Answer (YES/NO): NO